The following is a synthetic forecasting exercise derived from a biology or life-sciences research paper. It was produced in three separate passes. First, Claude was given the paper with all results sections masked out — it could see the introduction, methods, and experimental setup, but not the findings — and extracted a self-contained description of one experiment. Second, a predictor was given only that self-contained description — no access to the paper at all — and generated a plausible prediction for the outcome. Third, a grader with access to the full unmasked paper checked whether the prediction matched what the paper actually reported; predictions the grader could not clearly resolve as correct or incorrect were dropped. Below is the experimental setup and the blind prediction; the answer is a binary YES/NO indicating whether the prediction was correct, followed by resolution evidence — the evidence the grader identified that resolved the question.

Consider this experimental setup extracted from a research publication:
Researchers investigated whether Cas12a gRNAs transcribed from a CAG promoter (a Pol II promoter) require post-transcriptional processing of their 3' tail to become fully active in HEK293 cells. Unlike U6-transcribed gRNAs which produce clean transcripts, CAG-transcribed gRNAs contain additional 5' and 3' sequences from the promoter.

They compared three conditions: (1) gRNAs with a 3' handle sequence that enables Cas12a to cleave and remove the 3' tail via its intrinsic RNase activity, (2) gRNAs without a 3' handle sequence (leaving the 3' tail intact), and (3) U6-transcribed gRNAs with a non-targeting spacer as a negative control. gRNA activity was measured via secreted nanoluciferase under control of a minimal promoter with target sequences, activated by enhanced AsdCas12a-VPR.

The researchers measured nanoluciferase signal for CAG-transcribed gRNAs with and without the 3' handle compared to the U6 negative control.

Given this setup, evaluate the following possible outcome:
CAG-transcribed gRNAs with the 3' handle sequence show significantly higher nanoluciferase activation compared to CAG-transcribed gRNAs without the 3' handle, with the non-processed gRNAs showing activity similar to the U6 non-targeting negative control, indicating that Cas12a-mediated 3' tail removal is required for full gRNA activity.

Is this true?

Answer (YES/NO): NO